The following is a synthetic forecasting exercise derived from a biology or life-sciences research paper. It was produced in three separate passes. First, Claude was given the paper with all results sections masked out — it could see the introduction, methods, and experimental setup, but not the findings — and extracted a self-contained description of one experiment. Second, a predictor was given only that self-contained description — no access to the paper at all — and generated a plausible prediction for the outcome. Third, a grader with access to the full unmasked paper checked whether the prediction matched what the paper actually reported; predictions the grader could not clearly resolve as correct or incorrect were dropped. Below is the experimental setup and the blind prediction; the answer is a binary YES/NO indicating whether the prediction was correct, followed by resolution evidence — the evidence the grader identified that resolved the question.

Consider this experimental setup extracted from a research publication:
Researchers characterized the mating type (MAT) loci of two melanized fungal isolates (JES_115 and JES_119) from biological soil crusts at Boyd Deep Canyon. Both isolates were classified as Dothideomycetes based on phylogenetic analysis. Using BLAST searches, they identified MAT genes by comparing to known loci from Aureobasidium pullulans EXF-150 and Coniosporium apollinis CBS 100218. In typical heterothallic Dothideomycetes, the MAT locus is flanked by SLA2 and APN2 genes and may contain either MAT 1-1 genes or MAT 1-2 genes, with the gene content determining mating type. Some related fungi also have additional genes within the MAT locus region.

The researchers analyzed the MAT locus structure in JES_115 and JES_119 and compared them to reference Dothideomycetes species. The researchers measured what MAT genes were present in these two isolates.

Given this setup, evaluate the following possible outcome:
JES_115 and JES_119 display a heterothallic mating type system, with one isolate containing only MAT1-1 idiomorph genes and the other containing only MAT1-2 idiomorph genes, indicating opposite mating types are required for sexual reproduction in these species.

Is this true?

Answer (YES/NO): NO